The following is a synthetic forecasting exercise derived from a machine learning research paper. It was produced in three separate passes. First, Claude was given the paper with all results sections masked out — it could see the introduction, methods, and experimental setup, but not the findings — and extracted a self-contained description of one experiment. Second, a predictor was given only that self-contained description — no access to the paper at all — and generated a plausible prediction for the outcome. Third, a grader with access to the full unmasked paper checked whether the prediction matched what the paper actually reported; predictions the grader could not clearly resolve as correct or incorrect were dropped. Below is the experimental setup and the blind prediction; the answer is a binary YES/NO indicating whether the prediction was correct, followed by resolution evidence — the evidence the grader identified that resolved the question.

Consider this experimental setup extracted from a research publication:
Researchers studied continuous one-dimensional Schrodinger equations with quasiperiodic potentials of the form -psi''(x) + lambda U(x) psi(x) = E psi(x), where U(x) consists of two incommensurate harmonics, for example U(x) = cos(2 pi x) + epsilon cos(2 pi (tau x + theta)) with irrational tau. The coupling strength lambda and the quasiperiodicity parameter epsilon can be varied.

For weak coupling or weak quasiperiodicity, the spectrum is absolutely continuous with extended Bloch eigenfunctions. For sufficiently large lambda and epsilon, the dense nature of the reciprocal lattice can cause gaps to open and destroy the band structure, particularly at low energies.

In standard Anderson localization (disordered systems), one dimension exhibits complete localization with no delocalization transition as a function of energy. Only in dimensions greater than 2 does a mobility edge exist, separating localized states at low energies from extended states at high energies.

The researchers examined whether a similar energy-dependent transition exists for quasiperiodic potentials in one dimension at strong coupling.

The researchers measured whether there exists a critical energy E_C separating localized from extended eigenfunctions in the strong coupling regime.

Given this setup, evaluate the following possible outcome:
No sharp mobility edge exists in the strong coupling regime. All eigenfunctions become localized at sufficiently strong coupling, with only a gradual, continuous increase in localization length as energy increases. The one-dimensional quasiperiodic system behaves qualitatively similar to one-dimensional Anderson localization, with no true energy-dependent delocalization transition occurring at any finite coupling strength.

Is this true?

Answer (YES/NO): NO